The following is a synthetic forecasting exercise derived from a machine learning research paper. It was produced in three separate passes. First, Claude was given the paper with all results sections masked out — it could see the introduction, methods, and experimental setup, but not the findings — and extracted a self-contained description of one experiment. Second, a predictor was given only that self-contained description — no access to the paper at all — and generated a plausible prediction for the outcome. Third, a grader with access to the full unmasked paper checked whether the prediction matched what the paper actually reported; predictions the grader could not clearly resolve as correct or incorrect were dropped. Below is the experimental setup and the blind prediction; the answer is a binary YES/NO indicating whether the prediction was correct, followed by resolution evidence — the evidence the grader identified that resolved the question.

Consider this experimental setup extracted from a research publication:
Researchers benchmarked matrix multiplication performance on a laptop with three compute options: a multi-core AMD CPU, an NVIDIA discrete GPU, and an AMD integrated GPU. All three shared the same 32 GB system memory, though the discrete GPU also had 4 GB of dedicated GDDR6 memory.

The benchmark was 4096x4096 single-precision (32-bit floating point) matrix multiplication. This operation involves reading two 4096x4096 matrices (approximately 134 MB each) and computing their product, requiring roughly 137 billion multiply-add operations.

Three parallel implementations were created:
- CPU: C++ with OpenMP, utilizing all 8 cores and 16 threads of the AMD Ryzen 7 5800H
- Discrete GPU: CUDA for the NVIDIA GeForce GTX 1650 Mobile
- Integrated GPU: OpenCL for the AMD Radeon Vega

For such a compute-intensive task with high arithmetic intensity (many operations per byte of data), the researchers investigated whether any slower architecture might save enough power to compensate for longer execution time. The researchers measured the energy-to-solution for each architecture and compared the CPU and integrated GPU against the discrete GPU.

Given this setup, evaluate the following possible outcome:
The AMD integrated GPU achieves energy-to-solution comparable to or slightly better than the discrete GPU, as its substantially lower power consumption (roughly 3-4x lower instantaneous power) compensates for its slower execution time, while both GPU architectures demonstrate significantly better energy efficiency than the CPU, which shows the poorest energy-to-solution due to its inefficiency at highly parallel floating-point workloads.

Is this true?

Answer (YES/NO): NO